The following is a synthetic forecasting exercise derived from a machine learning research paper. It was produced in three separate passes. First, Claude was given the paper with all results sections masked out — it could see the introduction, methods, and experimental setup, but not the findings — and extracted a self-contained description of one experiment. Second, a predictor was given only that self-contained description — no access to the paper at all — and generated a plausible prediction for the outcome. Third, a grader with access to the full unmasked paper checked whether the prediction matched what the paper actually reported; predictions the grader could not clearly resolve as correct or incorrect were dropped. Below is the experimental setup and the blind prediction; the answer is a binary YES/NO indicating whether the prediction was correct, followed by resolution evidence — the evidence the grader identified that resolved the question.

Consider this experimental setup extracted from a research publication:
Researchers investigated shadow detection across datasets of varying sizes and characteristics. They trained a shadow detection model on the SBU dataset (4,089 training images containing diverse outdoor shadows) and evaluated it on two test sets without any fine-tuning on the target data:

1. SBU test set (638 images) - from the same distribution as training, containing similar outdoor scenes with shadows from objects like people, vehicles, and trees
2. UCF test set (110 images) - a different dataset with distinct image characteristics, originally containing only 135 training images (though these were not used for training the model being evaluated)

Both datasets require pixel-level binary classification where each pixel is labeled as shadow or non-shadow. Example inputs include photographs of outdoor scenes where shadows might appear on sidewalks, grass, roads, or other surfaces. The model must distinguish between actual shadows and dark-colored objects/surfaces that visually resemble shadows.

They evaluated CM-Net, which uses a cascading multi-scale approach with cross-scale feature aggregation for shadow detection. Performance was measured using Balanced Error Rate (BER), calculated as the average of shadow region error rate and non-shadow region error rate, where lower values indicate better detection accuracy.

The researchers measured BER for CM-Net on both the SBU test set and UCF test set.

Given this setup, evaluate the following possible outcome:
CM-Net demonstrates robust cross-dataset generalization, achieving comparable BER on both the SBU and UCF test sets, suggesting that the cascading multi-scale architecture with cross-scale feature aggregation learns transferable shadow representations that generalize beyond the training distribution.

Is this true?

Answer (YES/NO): NO